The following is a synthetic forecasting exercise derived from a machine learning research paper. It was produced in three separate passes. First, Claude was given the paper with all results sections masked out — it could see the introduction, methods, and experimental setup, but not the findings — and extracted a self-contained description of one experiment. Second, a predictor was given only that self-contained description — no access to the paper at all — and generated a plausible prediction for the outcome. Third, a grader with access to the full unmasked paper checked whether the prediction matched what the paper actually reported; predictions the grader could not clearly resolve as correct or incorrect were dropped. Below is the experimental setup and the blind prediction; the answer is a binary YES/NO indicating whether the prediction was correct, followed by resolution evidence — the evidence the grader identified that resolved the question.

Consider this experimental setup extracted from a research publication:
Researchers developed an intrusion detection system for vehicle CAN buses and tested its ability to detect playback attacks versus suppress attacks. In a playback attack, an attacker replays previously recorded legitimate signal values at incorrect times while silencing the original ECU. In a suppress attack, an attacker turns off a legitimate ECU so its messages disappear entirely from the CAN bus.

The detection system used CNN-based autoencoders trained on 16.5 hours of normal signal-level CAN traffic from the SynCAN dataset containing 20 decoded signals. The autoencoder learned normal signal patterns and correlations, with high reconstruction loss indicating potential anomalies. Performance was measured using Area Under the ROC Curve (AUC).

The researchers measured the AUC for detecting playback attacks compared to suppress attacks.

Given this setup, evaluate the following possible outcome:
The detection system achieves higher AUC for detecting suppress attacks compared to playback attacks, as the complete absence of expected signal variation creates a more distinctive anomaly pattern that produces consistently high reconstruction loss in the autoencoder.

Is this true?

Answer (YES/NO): YES